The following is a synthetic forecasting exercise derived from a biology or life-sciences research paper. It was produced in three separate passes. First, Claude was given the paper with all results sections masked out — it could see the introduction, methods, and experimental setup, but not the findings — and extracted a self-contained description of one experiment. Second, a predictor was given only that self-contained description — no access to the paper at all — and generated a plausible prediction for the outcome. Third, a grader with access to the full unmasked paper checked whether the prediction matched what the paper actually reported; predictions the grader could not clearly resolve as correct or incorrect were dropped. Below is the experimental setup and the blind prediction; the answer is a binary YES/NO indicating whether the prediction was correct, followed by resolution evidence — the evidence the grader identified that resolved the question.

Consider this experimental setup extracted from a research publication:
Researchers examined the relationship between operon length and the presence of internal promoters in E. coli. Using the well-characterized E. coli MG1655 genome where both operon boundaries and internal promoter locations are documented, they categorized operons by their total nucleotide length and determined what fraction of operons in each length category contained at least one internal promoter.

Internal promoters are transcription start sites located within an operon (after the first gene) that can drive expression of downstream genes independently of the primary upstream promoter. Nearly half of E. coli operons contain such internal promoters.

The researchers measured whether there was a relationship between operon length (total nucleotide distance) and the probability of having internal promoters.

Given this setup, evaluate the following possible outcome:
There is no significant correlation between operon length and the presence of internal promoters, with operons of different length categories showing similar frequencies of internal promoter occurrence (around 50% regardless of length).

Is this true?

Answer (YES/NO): NO